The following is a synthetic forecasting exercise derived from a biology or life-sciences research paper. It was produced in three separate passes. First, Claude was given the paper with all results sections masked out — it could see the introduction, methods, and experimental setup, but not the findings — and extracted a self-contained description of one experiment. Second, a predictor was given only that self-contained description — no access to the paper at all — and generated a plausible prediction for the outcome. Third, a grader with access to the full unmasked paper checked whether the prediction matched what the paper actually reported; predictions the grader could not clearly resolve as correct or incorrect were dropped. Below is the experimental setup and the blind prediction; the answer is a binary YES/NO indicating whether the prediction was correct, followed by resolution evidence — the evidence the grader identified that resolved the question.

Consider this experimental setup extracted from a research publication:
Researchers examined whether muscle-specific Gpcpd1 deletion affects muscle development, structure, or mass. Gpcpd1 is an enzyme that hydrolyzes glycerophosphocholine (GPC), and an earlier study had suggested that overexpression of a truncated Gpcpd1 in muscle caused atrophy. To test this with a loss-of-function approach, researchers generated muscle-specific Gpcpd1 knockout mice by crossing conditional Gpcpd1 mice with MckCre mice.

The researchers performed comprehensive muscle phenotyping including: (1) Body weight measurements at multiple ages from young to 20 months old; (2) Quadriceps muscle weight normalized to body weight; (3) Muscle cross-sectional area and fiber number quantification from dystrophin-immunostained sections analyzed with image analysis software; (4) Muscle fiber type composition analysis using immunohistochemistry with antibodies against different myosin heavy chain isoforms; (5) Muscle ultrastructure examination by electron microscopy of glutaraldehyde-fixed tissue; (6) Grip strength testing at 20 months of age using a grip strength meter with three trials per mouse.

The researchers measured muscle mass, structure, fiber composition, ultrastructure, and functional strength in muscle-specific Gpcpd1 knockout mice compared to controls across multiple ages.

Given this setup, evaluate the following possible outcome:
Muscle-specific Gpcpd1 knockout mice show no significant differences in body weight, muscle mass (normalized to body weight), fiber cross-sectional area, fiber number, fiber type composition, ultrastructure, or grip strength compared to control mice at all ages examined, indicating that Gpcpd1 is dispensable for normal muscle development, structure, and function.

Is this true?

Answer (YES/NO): YES